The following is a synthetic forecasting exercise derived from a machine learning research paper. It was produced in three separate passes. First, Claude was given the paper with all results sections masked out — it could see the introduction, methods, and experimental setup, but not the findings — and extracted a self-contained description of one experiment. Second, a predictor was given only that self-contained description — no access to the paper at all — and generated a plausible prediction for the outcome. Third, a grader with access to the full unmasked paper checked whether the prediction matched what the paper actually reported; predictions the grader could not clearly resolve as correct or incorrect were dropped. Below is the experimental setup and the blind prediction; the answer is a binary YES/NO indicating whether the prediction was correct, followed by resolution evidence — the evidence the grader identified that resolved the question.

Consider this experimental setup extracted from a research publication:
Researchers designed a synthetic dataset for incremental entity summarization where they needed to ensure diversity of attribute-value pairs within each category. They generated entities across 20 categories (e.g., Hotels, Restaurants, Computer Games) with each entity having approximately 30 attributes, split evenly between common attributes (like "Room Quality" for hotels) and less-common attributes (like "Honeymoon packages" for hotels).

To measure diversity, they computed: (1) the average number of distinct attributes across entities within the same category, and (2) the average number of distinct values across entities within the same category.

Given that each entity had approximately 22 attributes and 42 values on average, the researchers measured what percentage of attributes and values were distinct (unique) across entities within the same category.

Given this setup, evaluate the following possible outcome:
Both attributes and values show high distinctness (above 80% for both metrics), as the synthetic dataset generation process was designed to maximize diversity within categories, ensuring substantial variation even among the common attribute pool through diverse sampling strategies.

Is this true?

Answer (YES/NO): NO